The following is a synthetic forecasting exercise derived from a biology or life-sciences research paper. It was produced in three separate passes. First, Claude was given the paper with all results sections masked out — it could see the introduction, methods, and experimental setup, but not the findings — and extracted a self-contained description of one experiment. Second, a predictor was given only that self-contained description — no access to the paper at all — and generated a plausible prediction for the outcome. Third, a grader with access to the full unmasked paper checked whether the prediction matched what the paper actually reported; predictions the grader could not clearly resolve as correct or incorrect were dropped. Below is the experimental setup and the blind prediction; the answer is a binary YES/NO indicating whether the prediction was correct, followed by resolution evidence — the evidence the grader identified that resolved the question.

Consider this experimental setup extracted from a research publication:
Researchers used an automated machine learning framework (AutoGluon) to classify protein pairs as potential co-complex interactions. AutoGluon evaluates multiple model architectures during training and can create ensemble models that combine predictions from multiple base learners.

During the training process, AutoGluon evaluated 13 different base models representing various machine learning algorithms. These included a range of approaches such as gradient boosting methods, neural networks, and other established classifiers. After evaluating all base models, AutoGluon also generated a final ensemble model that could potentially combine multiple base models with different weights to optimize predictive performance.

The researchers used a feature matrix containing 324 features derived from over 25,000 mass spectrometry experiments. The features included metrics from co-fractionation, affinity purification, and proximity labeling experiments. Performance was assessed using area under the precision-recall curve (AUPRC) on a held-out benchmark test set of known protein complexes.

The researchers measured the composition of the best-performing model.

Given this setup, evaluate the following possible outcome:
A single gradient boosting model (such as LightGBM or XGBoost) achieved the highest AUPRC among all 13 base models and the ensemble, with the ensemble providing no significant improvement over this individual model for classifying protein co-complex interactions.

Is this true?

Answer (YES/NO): YES